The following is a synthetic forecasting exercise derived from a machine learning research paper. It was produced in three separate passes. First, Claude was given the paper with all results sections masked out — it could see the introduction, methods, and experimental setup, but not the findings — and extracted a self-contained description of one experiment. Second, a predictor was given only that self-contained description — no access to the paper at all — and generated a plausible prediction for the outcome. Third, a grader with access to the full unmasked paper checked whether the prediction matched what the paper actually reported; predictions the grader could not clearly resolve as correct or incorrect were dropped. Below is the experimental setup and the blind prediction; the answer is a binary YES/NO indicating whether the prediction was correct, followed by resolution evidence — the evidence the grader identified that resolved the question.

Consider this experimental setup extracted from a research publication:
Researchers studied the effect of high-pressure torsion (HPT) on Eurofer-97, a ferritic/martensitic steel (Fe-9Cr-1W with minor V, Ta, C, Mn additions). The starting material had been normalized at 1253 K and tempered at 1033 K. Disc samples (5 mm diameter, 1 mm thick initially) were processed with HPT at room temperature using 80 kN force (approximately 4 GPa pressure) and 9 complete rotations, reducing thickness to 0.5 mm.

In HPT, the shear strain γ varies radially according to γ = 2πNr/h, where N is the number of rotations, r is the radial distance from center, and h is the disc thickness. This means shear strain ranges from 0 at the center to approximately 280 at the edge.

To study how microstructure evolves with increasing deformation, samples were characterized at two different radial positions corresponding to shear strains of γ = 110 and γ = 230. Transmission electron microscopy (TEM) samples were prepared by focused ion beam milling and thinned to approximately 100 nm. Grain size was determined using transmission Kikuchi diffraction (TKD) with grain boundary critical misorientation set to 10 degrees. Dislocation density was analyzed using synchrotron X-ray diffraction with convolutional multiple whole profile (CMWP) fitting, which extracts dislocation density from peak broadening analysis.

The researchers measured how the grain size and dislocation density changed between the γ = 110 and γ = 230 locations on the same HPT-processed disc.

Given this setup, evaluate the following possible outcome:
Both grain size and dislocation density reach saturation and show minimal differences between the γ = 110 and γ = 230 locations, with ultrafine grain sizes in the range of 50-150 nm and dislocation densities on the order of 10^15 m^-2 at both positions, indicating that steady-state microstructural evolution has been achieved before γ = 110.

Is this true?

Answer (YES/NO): YES